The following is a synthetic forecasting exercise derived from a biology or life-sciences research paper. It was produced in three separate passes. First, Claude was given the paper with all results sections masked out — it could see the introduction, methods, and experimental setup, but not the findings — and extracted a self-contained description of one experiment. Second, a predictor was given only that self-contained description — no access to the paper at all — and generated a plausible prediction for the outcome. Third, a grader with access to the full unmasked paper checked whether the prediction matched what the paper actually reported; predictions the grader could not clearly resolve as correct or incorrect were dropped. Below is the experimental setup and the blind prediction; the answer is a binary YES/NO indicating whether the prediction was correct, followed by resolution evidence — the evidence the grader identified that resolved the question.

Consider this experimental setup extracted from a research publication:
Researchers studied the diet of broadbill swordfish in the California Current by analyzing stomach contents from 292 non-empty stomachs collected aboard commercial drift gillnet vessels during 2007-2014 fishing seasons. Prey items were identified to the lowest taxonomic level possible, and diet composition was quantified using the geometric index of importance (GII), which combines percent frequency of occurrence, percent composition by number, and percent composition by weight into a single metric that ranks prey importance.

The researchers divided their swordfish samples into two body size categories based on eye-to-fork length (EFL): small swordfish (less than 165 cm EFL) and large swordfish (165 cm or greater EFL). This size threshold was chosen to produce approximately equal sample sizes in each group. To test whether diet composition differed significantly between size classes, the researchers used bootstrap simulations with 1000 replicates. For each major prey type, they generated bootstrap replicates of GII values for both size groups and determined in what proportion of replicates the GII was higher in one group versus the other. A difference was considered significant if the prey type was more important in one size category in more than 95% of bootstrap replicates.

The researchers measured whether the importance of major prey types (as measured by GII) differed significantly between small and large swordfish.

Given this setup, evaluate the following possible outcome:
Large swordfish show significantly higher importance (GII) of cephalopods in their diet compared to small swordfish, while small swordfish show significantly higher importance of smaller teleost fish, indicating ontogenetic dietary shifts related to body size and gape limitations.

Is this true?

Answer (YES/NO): NO